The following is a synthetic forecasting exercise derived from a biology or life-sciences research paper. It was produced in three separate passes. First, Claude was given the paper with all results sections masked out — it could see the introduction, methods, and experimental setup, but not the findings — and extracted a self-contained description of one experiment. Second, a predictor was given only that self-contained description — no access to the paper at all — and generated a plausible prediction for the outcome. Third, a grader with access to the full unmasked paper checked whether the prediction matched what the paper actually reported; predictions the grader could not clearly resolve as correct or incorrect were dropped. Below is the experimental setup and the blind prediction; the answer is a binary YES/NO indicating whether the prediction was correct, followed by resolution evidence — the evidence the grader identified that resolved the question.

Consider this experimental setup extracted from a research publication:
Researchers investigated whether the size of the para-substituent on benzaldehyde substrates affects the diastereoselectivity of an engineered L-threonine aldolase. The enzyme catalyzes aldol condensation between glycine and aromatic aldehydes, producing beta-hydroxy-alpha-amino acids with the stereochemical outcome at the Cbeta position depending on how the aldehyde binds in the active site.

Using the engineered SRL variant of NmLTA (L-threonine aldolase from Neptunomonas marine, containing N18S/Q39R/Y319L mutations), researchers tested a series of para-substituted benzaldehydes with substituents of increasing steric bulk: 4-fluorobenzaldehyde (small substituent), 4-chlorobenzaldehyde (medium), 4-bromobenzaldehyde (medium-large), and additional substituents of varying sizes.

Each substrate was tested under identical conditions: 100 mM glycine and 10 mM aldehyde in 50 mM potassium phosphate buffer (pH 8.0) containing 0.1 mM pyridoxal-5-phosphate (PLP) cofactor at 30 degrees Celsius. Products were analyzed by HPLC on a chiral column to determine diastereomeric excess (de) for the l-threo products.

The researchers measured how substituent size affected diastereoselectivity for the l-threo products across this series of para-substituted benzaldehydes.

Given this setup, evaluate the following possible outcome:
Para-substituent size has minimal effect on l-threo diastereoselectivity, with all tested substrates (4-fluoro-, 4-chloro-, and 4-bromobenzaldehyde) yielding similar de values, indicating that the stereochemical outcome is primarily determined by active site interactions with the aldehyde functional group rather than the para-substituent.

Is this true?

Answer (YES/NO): NO